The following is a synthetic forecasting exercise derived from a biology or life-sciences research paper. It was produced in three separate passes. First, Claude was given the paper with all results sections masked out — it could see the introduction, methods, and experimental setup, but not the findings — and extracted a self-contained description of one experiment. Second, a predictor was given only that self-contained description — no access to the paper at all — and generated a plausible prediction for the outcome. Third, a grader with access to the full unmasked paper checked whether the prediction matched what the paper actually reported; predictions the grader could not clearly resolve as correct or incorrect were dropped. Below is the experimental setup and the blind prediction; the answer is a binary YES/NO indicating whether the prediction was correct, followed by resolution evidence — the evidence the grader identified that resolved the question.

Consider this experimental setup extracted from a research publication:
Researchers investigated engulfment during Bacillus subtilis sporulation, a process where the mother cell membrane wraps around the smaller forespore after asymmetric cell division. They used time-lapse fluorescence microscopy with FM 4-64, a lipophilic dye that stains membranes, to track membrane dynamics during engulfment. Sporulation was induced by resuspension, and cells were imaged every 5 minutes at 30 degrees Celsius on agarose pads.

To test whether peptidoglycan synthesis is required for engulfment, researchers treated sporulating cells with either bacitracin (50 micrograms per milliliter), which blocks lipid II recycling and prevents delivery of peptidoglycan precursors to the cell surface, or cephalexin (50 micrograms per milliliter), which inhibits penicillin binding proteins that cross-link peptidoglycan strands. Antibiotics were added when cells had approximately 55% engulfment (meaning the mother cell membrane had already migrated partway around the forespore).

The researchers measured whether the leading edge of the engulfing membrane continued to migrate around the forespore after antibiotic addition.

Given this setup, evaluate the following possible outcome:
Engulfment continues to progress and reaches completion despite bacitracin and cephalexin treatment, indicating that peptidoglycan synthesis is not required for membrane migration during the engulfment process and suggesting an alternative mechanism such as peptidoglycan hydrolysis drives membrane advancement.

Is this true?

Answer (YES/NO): NO